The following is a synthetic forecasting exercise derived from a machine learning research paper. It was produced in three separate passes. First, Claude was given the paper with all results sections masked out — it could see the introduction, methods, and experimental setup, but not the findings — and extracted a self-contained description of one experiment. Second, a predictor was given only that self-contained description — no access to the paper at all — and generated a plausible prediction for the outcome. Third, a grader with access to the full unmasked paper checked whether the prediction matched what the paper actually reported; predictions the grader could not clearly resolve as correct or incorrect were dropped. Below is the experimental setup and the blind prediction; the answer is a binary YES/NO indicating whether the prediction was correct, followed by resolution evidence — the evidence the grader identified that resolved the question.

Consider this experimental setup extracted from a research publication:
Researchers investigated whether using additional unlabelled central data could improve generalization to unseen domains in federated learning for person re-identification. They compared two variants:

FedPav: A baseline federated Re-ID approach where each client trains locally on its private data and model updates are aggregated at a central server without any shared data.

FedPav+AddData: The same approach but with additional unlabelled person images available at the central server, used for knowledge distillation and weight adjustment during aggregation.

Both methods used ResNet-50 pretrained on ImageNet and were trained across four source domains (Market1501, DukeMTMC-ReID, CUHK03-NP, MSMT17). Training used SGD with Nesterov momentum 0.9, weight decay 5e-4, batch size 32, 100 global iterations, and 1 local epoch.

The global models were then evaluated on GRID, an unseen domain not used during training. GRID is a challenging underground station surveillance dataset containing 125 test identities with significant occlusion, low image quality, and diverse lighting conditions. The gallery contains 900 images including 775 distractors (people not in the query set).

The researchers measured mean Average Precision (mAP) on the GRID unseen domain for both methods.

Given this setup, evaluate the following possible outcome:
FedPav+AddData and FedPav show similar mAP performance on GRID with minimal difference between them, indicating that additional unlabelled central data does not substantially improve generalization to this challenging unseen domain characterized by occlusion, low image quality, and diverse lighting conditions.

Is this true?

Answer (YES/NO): NO